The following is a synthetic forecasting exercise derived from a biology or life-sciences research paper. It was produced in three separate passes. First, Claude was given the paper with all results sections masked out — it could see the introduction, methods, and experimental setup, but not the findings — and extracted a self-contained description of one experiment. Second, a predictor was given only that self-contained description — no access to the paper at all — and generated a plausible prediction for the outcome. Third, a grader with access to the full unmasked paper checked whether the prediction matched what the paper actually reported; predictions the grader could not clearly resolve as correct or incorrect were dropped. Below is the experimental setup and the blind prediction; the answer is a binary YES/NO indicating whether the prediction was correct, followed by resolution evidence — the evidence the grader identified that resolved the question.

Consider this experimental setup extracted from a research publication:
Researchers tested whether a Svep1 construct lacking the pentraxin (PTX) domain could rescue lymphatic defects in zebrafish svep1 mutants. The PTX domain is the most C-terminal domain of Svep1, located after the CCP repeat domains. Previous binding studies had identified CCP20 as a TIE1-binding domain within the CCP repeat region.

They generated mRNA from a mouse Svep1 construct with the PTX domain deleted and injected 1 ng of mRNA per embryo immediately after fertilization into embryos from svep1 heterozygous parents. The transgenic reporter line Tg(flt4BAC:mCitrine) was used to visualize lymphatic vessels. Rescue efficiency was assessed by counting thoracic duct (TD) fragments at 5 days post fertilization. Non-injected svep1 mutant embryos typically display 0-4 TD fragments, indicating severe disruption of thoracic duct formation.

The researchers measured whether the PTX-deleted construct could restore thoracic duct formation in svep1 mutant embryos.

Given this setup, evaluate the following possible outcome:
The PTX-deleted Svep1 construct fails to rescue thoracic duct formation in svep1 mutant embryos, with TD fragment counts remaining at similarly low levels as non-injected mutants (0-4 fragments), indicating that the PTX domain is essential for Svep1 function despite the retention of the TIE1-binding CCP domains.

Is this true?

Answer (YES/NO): NO